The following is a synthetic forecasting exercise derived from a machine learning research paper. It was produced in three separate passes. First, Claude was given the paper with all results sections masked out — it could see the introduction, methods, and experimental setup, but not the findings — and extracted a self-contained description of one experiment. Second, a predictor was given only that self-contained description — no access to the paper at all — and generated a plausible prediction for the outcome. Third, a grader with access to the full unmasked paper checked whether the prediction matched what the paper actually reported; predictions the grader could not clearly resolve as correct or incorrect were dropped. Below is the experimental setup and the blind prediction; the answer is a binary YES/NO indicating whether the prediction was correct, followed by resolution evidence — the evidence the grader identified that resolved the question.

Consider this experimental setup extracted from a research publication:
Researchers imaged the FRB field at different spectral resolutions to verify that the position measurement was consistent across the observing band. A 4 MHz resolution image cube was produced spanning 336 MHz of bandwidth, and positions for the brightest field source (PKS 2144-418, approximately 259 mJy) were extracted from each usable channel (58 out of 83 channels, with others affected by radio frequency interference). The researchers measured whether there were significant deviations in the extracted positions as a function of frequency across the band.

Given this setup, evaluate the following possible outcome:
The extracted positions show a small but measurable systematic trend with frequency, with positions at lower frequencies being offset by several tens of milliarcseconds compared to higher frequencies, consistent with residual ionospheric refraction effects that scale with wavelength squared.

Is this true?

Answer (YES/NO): NO